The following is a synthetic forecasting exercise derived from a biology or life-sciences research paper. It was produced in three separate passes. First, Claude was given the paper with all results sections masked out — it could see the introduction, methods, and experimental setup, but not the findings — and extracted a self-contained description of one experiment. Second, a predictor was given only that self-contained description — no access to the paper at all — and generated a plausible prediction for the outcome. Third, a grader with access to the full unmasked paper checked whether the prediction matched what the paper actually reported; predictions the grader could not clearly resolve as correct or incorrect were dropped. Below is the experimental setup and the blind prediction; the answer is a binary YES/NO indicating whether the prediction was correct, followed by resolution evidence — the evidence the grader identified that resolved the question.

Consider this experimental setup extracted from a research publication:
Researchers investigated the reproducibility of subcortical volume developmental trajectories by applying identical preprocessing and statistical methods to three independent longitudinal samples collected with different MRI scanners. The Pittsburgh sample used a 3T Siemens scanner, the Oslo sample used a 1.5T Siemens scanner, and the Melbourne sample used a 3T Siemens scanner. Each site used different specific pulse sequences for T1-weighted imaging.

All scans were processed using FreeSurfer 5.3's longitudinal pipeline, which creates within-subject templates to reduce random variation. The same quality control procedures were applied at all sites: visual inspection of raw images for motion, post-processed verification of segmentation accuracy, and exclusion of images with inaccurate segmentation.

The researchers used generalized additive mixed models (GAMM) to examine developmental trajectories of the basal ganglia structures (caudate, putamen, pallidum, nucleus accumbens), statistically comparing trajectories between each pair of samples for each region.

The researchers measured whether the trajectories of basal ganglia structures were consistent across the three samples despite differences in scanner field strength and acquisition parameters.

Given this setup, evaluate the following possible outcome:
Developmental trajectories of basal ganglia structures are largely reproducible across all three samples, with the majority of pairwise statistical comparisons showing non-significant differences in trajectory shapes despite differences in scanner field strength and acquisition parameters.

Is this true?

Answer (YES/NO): NO